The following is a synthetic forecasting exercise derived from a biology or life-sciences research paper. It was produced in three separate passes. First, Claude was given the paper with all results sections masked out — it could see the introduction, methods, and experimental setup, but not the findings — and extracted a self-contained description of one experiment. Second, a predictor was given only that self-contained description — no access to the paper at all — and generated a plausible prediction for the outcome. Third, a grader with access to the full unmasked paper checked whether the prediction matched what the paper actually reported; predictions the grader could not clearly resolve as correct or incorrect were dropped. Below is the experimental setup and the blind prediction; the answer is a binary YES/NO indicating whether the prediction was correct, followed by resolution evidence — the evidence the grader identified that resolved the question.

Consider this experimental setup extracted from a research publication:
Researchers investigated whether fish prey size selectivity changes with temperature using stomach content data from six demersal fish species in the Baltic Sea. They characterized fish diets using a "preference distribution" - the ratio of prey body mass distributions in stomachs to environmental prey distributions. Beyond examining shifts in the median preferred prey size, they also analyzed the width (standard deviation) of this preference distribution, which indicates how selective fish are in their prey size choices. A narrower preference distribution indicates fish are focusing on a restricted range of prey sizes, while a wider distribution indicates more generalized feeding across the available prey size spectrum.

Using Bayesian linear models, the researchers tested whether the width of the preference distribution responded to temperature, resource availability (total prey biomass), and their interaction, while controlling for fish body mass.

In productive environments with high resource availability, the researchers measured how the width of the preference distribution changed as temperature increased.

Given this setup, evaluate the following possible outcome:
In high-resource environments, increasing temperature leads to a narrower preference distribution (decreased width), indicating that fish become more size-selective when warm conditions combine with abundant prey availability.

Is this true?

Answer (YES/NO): YES